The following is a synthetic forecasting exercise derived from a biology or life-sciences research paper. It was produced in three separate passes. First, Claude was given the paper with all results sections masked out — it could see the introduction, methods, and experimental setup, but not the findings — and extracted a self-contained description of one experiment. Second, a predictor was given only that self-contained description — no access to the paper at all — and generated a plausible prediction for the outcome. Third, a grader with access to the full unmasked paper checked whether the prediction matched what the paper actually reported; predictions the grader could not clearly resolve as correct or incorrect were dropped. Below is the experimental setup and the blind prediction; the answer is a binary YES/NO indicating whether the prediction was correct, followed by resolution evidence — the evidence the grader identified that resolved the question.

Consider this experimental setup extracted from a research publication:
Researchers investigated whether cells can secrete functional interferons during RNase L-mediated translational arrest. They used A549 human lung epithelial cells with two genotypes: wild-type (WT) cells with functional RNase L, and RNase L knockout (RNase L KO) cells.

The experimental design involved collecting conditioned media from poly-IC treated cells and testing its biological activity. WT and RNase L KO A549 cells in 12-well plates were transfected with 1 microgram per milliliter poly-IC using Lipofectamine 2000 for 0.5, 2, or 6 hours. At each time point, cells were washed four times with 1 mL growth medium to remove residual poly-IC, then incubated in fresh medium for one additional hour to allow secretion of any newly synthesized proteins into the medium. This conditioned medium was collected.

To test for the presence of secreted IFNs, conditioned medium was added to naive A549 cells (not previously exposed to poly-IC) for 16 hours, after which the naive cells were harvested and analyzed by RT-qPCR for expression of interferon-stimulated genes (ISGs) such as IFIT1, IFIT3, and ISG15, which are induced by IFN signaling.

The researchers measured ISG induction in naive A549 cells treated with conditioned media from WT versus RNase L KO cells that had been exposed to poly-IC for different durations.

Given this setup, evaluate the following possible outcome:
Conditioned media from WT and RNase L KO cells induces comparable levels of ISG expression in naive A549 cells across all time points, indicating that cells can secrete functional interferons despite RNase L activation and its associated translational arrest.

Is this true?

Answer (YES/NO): YES